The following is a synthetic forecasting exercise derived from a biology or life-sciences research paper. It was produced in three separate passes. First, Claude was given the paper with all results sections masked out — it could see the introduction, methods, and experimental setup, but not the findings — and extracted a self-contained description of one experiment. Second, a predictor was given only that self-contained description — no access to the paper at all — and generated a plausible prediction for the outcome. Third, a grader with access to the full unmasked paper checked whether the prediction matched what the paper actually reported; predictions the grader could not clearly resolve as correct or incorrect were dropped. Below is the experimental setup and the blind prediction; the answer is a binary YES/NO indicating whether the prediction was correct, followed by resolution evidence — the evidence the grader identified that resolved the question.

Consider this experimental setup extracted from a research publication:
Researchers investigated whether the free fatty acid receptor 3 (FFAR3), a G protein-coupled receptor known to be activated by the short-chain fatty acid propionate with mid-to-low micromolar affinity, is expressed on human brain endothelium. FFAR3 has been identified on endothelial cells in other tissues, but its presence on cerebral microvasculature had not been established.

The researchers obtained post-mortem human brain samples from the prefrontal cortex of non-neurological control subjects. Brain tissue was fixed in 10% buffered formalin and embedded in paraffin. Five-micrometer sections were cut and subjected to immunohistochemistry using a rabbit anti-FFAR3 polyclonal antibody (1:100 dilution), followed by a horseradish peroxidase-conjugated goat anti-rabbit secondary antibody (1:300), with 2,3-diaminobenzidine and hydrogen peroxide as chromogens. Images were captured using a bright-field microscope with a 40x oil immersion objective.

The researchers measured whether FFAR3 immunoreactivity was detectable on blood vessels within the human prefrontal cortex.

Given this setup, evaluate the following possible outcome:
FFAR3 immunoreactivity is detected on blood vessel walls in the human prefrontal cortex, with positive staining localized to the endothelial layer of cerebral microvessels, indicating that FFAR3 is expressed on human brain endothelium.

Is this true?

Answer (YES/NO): YES